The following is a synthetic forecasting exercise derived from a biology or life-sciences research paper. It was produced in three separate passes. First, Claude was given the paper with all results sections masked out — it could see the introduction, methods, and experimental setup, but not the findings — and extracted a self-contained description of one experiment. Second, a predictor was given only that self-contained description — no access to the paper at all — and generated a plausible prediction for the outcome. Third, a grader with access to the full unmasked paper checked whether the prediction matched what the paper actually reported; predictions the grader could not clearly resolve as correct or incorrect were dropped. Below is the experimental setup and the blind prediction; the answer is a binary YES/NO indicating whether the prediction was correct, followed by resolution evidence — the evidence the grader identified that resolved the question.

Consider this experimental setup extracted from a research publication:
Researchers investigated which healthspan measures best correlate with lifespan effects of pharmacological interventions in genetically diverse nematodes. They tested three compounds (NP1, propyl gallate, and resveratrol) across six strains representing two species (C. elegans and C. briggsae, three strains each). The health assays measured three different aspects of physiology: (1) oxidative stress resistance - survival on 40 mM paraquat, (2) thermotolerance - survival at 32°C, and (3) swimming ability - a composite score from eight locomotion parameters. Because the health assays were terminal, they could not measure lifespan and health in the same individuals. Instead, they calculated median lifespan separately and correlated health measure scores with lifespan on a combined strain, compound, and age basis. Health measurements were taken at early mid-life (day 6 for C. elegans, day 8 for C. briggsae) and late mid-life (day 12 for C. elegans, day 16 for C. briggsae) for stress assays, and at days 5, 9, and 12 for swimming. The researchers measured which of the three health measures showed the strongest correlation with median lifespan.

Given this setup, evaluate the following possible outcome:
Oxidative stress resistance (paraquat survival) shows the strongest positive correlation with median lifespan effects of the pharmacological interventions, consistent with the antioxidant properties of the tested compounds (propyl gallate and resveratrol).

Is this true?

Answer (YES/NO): NO